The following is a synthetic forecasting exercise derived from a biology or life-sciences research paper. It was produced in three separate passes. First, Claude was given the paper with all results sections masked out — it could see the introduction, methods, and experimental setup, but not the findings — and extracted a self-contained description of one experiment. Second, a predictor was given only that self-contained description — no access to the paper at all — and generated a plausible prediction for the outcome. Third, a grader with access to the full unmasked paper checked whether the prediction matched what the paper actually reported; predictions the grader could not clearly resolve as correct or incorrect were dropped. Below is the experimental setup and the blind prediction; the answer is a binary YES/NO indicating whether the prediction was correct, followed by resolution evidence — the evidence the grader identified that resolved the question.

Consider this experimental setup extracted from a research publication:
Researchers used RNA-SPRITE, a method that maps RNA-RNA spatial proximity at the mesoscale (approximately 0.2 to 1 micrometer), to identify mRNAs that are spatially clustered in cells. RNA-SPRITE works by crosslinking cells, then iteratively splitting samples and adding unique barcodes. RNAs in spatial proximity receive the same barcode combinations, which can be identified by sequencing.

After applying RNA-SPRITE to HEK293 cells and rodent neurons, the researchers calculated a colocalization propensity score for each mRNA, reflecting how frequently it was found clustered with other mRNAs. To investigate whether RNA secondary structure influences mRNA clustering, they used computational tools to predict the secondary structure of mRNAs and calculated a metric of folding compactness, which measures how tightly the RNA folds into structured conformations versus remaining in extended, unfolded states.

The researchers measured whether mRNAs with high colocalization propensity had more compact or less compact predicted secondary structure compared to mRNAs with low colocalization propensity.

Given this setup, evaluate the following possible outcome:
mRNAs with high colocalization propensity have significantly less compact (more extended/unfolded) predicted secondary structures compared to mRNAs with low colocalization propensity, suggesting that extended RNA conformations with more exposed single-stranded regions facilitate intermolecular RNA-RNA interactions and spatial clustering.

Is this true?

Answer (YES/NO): YES